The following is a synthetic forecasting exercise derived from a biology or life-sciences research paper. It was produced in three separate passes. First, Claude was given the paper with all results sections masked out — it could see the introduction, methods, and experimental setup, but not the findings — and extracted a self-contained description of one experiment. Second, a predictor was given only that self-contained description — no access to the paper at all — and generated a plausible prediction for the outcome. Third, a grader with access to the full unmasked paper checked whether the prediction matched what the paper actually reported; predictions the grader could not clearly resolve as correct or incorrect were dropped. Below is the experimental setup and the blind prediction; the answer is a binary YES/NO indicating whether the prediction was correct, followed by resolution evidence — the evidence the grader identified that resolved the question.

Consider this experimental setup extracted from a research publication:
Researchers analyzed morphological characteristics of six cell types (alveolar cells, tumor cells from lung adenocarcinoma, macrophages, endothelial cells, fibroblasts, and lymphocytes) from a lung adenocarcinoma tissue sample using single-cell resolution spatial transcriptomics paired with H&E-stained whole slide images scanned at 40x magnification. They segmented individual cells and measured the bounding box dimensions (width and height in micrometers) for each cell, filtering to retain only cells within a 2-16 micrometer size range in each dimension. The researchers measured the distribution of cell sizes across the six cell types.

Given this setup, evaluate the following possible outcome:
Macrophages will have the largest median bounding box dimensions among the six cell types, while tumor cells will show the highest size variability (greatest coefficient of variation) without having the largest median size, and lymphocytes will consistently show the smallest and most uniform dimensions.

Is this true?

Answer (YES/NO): NO